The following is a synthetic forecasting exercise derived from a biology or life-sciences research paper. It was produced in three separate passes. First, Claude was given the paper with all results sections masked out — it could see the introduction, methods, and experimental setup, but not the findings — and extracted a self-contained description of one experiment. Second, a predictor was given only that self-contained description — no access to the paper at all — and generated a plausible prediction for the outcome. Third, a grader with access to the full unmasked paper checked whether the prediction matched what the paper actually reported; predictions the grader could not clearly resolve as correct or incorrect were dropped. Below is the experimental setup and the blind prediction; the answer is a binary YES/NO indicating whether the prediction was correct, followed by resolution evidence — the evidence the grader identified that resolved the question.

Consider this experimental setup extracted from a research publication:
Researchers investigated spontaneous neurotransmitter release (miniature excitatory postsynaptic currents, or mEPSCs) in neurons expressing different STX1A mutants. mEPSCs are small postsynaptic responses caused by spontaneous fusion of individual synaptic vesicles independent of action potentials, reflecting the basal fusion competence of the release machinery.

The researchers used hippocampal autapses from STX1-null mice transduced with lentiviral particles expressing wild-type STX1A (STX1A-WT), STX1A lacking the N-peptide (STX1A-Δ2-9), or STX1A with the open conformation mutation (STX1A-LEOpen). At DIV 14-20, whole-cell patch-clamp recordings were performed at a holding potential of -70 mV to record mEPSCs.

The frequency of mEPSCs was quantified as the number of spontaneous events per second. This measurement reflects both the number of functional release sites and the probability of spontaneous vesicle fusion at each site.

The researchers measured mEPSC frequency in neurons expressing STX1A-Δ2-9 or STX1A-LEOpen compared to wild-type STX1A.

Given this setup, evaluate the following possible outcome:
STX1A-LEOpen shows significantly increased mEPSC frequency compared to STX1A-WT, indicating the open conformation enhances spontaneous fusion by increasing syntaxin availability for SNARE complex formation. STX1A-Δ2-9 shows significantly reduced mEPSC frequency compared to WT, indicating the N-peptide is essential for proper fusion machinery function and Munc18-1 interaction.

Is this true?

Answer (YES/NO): NO